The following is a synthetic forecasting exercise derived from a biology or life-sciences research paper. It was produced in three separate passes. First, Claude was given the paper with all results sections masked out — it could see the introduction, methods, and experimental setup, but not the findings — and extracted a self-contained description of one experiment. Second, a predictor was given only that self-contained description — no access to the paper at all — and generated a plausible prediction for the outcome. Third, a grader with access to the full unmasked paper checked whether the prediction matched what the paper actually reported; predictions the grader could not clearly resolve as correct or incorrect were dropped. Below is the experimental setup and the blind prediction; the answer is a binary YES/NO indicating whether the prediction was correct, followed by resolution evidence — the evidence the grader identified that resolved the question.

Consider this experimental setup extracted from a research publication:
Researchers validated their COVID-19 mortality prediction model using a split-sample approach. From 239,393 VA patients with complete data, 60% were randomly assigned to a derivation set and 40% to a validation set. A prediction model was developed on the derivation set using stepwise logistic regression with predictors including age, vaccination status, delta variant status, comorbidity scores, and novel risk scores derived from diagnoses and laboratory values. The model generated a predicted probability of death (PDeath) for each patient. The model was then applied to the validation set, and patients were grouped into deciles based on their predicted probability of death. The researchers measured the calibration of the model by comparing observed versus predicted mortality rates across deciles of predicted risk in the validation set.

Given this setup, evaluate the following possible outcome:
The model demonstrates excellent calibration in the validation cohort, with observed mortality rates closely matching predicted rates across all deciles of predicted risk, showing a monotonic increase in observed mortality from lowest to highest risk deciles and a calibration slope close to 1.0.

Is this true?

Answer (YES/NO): NO